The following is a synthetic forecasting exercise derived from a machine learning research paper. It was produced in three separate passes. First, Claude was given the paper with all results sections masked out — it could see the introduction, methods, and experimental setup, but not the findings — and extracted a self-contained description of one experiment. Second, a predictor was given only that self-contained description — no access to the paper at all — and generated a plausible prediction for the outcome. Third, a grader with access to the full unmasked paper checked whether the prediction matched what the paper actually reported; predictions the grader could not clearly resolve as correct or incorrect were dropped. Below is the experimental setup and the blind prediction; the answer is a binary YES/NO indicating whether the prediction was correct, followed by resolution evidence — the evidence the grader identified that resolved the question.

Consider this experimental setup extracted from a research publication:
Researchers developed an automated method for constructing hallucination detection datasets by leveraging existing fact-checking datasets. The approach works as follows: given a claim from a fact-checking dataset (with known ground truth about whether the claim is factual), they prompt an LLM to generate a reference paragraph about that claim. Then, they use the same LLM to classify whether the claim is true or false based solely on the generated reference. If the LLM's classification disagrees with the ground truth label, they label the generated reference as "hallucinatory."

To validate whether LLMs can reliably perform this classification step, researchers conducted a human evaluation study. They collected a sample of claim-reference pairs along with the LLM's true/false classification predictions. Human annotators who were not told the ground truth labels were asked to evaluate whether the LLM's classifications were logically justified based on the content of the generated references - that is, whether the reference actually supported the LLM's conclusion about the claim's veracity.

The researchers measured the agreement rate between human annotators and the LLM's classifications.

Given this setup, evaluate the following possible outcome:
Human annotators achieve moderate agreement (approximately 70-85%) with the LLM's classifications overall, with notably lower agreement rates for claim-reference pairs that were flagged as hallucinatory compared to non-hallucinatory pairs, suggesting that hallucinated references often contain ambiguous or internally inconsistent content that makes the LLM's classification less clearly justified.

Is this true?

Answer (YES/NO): NO